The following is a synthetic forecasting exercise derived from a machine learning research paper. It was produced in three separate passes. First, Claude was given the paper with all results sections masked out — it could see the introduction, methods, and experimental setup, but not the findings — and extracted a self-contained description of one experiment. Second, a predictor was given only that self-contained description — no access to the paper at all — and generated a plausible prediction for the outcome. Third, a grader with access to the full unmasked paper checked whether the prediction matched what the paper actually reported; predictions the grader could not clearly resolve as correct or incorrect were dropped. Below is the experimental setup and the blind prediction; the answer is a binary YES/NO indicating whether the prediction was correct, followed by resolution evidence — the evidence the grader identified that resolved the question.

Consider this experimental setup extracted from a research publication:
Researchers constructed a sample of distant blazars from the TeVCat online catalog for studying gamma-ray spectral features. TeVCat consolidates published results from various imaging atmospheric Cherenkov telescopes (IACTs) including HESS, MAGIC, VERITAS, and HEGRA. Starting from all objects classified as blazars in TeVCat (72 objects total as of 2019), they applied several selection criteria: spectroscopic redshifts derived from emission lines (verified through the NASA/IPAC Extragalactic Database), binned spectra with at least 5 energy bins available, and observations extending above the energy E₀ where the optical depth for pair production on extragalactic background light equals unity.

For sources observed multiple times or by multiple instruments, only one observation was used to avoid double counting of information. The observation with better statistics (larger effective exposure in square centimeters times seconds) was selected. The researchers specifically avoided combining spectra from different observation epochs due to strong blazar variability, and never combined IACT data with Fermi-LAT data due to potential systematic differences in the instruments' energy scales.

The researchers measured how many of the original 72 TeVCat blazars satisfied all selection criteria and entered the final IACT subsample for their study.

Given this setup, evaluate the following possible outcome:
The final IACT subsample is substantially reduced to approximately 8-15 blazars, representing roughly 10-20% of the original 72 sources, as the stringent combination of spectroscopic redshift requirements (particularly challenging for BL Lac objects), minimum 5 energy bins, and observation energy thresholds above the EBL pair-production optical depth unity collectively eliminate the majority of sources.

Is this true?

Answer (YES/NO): NO